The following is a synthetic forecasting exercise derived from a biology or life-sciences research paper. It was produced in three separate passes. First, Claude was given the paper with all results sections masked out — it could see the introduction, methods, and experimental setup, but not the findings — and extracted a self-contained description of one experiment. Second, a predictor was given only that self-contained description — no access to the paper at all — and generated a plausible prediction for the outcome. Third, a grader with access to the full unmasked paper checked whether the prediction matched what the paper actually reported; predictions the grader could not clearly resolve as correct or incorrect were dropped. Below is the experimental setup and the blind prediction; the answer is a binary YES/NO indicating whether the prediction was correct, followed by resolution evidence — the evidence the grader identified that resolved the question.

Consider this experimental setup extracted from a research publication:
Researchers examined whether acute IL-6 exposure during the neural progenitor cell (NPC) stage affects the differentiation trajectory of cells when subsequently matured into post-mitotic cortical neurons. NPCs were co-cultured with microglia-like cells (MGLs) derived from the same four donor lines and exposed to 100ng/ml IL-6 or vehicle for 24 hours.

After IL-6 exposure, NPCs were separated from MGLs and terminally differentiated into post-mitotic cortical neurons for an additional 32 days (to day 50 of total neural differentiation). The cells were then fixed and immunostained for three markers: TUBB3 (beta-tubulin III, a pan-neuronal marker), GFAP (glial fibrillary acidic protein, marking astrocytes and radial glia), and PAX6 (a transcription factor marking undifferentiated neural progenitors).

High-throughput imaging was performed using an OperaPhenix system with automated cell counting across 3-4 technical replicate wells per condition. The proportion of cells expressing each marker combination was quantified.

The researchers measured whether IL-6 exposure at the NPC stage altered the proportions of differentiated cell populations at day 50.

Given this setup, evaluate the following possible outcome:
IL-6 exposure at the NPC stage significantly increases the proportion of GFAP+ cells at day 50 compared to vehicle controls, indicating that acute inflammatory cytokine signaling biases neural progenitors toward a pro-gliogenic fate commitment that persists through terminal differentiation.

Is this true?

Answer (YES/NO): NO